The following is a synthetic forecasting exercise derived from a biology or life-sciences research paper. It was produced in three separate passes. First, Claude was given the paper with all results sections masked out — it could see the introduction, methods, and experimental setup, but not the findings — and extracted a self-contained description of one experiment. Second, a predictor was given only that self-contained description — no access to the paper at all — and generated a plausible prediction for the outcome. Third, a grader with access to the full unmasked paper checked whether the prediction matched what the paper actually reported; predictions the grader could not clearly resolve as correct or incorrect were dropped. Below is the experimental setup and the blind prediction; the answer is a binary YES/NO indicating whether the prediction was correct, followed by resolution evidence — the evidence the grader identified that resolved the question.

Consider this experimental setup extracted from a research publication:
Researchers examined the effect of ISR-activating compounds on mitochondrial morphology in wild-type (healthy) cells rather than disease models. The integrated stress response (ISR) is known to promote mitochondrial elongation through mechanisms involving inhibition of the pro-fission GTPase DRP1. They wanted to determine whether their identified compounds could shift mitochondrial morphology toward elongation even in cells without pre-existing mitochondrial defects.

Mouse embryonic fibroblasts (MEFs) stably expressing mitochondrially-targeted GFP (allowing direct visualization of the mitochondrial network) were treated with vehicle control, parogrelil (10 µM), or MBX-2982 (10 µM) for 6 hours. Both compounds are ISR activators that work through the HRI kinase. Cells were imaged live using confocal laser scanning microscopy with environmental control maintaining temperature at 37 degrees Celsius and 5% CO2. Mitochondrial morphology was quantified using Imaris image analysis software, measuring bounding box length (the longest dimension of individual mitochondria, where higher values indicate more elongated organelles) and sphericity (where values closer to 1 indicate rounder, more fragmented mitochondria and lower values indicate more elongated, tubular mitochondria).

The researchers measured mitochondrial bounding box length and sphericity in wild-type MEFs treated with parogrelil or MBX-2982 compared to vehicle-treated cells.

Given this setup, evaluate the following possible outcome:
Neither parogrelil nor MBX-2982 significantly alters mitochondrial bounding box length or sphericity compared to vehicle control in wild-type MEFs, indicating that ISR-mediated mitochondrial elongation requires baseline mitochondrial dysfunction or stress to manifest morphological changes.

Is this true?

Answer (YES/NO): NO